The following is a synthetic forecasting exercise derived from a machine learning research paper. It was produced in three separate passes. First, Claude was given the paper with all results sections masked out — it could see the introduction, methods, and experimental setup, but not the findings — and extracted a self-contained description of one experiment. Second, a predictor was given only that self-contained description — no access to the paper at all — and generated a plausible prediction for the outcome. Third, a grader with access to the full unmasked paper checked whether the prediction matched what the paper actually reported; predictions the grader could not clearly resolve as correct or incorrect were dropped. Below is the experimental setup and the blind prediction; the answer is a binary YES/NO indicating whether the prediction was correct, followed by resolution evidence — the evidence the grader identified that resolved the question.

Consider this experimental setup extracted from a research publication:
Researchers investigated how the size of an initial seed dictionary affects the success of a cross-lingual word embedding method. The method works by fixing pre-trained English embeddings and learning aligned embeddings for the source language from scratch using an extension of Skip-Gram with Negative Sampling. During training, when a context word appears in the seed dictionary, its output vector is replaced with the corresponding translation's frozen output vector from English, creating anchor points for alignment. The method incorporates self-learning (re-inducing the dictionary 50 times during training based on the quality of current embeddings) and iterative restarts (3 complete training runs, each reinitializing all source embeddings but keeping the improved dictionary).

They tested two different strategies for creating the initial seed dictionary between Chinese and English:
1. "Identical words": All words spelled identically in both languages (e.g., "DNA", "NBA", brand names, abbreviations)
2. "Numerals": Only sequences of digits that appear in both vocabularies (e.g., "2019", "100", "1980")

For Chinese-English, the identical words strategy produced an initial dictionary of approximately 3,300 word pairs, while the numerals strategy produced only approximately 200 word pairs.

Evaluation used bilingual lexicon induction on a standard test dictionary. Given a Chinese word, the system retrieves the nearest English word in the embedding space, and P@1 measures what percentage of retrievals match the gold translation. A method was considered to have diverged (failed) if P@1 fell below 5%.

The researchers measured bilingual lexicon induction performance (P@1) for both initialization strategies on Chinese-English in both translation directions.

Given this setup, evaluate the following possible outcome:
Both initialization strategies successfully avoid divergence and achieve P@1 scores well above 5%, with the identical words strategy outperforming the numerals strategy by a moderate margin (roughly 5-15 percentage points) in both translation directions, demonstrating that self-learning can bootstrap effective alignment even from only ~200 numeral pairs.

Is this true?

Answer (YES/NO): NO